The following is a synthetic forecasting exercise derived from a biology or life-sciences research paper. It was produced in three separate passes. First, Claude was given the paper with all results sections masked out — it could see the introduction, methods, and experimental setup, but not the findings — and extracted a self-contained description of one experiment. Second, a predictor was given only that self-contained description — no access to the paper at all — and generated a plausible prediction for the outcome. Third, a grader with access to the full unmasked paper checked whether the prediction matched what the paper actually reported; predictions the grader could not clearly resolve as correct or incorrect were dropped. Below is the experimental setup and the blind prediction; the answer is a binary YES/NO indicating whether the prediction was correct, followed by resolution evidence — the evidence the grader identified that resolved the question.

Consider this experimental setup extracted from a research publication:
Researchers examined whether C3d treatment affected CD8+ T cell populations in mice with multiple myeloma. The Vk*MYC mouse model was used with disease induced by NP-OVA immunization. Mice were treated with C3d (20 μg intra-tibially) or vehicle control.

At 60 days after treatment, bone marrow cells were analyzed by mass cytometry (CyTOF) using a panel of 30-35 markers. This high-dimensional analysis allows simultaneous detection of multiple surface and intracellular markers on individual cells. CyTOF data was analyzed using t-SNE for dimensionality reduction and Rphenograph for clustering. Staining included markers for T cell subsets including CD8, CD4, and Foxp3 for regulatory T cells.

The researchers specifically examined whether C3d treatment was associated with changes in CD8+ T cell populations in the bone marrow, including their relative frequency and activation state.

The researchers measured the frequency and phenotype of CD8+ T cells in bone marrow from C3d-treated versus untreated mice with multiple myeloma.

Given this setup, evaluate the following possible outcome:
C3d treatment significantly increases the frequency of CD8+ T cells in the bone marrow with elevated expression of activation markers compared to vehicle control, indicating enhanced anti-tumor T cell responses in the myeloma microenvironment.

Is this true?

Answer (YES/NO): NO